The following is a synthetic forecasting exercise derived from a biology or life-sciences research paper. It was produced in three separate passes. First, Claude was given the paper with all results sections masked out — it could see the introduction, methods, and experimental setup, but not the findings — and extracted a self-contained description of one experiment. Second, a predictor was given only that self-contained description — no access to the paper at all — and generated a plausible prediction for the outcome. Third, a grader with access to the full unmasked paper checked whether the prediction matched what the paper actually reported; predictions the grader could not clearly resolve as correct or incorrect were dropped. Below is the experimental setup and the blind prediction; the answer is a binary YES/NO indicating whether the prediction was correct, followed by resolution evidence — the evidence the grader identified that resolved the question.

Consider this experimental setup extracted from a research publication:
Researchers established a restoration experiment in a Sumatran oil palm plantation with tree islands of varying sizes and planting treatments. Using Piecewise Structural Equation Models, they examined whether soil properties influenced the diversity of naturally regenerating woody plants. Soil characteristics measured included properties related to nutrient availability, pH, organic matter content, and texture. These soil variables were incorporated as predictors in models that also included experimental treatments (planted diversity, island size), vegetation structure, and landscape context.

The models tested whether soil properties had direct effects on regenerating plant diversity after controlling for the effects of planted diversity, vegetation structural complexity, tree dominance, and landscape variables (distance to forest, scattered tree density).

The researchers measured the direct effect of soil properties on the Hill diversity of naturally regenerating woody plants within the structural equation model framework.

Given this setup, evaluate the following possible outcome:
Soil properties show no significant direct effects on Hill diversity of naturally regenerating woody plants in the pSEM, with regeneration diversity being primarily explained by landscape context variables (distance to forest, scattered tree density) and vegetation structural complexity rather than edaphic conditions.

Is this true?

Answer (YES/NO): NO